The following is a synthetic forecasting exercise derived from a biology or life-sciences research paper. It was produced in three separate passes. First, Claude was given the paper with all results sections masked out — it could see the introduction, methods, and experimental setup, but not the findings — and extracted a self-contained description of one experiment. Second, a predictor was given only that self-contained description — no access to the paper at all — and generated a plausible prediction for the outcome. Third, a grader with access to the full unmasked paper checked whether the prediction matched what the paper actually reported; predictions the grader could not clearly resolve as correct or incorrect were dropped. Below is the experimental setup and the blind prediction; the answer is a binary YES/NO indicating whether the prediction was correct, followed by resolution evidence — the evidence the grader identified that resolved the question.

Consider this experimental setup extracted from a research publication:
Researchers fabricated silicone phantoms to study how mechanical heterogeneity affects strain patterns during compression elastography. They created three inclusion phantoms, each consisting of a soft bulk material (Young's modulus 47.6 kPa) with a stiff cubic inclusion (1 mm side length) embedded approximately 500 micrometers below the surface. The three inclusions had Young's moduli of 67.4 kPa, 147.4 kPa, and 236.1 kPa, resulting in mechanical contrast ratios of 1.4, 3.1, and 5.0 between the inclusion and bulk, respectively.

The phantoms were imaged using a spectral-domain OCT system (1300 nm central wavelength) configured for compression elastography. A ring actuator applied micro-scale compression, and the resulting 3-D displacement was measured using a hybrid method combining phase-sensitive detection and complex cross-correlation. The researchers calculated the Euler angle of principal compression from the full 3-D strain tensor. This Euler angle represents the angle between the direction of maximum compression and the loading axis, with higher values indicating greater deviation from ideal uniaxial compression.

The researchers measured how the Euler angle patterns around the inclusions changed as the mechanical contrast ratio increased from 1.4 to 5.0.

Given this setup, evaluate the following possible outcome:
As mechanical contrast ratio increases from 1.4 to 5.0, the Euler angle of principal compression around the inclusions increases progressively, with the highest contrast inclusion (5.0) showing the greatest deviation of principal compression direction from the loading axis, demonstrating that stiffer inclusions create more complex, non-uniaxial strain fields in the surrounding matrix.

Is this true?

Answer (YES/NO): YES